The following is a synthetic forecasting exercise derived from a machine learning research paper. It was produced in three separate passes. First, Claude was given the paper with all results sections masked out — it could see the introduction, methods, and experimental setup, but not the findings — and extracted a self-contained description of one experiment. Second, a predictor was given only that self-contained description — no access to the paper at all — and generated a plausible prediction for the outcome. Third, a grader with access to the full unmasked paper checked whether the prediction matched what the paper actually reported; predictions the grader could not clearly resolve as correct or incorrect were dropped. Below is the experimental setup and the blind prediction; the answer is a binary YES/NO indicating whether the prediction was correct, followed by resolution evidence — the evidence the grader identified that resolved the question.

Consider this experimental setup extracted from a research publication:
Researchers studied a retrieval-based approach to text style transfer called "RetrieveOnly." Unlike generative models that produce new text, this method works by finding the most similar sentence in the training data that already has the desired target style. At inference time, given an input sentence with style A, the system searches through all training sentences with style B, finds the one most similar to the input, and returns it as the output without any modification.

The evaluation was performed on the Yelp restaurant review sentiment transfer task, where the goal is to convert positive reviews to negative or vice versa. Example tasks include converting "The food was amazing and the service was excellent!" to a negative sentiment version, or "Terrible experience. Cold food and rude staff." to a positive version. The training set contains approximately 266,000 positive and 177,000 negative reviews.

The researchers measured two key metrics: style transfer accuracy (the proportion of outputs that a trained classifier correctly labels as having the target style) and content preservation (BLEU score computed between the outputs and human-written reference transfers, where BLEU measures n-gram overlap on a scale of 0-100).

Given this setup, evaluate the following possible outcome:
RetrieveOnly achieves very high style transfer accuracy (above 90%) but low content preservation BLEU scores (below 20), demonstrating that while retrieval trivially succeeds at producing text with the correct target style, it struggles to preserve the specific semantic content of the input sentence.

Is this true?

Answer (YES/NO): YES